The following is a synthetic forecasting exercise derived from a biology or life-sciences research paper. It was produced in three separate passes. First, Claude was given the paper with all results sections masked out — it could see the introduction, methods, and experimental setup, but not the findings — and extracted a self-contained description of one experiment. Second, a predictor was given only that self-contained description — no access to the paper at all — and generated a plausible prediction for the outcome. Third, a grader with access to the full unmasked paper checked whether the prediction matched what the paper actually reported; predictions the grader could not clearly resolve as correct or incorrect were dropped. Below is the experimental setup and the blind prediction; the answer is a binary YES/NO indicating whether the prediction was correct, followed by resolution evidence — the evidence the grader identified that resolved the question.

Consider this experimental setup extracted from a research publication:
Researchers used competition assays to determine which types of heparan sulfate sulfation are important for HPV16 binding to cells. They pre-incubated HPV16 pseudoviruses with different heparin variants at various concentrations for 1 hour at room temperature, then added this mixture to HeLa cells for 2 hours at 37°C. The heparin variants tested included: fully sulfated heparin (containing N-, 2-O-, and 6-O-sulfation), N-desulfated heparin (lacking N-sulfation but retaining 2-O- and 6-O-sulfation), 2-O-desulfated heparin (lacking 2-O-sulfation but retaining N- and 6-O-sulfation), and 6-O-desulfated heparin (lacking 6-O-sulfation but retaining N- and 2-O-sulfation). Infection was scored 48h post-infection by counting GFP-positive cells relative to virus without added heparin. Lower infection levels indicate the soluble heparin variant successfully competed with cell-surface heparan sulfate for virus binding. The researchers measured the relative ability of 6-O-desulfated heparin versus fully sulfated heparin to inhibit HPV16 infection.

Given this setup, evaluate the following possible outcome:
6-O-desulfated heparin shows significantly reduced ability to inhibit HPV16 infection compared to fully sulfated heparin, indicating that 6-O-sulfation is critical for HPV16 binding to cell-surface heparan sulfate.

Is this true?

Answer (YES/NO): YES